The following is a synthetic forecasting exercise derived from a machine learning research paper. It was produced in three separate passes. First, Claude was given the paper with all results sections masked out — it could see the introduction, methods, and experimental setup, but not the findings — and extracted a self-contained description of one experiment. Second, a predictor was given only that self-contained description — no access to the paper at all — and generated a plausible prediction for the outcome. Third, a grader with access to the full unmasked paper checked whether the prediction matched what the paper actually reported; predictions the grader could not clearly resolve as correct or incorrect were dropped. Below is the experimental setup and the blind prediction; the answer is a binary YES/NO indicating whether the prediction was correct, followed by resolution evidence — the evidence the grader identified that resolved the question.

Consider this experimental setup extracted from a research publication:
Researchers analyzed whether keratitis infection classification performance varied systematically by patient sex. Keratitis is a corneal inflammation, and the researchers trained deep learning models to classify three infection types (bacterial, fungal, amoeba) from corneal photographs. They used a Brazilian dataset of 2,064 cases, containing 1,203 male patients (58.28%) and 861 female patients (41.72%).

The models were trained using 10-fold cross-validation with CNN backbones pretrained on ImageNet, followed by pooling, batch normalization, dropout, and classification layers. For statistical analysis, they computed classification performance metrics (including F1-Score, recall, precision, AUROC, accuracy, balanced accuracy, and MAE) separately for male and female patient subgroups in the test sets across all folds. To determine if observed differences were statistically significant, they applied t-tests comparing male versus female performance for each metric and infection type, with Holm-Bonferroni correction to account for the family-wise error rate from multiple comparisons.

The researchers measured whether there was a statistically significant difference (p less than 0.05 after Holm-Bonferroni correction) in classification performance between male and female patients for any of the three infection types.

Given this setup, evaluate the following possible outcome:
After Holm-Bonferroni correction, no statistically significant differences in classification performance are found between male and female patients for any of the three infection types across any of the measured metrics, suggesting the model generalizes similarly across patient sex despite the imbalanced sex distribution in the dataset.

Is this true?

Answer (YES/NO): NO